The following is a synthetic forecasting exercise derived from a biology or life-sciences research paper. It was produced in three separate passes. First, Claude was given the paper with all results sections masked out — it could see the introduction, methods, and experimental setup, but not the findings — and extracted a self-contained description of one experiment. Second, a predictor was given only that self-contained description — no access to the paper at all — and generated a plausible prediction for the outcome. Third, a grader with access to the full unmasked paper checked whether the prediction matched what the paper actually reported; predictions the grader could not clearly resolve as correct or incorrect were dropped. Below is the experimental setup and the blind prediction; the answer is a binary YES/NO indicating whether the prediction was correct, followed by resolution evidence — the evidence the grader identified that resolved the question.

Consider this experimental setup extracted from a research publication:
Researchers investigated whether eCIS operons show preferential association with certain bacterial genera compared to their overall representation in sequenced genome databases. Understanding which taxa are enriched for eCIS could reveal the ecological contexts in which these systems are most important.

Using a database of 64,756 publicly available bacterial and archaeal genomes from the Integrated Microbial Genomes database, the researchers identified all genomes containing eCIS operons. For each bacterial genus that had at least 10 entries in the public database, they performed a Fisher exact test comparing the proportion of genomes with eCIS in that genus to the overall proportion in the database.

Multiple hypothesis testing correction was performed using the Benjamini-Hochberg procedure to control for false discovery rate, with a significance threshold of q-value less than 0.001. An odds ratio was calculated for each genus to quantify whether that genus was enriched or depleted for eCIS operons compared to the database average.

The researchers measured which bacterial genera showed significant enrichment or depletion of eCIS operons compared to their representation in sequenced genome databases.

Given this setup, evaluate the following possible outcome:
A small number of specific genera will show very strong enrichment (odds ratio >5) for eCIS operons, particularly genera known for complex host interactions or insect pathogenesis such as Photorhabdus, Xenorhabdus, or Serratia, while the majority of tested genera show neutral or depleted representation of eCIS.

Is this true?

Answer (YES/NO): NO